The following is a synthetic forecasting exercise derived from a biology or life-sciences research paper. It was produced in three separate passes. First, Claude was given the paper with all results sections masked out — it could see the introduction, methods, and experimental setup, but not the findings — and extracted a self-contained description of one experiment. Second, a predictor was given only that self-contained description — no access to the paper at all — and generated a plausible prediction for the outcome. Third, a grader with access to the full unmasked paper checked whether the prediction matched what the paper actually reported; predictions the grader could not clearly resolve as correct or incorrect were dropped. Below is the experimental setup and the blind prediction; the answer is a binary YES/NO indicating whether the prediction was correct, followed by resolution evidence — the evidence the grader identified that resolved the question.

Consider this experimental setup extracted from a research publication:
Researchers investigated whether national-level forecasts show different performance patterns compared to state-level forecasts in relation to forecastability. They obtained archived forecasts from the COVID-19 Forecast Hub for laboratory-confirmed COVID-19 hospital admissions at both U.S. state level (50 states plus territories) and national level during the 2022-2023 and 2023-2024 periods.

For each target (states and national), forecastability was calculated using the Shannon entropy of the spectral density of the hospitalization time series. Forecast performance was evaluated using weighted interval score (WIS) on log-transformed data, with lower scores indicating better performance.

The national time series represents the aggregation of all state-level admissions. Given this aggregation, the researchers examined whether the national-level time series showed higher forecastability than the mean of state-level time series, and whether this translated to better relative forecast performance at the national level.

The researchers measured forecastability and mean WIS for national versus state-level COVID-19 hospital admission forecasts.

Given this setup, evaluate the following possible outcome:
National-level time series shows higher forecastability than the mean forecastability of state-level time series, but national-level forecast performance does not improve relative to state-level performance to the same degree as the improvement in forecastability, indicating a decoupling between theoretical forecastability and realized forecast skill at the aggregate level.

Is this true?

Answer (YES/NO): NO